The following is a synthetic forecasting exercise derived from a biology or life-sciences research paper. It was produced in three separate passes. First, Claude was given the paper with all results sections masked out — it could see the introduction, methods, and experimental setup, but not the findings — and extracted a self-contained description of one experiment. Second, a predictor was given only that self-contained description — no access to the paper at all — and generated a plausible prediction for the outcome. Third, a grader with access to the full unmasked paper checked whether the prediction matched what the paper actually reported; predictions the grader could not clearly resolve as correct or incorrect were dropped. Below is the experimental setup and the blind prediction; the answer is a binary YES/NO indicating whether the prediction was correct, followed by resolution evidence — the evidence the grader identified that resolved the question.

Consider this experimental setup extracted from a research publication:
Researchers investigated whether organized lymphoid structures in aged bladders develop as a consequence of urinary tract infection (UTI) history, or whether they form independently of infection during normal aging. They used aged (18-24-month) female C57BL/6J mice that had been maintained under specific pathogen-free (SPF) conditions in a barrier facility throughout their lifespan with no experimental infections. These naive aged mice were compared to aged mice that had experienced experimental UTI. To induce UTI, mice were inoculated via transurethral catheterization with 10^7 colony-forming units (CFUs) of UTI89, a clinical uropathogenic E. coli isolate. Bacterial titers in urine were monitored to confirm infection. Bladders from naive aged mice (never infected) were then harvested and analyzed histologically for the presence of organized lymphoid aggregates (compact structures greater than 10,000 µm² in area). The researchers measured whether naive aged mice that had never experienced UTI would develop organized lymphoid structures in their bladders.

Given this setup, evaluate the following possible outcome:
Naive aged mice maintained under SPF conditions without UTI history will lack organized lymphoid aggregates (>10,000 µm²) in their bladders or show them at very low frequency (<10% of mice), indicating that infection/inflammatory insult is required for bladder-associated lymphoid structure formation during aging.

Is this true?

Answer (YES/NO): NO